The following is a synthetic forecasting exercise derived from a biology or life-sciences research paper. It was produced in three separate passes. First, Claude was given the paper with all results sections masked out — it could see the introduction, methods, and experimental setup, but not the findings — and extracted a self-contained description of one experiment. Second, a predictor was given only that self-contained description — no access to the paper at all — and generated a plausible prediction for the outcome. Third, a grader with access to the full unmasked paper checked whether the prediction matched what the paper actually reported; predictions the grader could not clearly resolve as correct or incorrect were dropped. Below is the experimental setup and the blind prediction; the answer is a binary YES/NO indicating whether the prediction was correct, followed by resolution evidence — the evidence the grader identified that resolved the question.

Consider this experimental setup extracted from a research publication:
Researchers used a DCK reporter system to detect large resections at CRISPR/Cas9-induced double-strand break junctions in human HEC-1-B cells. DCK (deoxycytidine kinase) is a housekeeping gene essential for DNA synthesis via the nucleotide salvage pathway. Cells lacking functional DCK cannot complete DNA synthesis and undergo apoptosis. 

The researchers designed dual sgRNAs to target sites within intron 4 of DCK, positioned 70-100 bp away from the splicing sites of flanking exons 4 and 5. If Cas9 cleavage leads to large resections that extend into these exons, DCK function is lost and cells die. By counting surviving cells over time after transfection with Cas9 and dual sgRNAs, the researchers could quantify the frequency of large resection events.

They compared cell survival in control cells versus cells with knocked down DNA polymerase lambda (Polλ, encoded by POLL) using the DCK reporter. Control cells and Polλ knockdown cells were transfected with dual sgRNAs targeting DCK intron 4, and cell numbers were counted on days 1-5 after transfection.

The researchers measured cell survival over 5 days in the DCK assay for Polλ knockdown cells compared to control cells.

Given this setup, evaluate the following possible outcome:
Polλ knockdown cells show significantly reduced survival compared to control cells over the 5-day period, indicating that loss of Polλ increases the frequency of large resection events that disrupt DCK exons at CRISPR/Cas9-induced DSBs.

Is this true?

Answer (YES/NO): YES